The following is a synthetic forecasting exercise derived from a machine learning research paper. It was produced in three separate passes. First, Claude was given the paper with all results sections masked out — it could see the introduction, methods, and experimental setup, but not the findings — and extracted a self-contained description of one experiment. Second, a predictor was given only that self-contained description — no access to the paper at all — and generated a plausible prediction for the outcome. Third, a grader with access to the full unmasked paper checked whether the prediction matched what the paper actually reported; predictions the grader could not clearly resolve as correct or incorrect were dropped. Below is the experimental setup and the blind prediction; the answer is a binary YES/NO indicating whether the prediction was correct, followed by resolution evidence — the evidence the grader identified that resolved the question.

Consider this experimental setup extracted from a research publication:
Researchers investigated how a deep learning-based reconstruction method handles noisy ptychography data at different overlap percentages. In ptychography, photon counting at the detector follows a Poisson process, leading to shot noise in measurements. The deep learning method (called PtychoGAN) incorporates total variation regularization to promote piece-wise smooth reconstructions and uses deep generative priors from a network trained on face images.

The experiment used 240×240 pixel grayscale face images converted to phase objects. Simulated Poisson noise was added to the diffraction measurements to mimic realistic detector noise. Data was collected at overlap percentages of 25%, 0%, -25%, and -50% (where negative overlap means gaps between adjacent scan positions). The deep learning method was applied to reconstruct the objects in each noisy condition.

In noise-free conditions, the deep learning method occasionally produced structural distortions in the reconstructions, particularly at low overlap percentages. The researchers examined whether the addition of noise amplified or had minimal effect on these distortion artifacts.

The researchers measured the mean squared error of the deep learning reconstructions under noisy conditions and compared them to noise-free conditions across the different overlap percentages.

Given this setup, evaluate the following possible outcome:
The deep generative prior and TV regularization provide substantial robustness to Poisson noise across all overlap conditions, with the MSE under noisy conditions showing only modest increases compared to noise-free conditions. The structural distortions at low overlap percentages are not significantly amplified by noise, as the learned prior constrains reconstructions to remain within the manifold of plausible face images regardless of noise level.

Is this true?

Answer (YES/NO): NO